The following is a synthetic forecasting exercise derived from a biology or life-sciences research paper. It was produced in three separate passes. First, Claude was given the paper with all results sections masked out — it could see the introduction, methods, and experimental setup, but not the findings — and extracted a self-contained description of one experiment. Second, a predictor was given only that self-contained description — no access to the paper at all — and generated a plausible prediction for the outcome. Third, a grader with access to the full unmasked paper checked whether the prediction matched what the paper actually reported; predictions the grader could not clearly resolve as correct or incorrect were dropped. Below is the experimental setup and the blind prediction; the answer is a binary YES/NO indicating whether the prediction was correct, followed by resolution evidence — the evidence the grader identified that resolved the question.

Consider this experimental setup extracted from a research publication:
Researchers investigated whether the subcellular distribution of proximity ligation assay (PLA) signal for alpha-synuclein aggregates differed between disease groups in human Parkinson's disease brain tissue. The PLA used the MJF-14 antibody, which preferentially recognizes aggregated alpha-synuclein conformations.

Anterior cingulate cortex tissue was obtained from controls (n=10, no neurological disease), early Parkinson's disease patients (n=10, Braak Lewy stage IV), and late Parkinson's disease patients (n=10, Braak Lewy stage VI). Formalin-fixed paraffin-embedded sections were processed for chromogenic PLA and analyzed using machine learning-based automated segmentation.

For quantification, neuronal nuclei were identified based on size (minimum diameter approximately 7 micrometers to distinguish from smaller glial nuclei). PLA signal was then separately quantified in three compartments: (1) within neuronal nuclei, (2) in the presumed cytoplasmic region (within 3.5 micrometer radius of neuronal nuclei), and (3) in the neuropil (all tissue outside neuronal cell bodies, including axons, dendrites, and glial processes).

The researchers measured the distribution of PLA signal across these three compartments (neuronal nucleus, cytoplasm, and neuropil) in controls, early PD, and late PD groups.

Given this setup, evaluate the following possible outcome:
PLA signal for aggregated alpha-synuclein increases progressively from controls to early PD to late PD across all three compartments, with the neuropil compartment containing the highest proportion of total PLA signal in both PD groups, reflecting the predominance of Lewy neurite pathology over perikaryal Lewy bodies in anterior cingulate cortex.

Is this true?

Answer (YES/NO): NO